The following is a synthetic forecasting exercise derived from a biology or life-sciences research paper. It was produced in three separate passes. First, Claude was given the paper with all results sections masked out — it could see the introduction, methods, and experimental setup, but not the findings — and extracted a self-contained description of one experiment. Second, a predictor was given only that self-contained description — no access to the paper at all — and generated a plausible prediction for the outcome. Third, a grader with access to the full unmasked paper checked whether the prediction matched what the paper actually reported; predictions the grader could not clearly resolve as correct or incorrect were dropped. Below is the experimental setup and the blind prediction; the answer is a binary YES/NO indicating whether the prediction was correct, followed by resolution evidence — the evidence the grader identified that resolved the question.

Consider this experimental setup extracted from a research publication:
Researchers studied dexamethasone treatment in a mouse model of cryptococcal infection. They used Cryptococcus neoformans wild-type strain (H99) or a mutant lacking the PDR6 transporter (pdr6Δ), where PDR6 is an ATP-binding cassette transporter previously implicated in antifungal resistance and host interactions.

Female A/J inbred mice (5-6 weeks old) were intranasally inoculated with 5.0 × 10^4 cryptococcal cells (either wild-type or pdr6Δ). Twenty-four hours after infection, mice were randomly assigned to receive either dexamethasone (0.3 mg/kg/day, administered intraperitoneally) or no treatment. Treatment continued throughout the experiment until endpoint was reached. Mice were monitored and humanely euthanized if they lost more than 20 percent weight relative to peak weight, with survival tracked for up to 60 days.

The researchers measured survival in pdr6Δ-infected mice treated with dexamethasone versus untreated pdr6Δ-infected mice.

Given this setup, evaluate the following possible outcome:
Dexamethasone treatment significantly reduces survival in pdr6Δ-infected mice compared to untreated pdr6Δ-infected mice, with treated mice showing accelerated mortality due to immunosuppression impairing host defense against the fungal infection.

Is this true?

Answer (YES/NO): NO